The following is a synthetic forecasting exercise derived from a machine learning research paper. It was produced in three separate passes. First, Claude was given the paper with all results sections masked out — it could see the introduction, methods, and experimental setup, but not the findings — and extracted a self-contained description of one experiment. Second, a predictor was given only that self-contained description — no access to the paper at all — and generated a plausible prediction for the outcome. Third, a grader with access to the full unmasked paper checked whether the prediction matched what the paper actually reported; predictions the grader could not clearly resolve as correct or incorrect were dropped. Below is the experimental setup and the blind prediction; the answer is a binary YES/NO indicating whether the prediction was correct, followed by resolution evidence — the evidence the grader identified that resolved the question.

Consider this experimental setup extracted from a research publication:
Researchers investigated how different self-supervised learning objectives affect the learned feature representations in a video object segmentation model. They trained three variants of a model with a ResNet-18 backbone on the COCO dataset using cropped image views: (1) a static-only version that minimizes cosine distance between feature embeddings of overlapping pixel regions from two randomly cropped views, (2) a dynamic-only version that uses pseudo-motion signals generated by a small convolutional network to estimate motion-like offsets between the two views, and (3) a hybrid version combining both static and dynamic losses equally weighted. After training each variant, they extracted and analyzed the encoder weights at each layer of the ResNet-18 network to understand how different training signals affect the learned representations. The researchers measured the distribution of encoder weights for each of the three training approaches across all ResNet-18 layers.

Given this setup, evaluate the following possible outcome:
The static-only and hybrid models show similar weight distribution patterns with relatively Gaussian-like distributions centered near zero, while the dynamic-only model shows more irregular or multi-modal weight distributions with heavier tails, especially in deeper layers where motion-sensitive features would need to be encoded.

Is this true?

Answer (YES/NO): NO